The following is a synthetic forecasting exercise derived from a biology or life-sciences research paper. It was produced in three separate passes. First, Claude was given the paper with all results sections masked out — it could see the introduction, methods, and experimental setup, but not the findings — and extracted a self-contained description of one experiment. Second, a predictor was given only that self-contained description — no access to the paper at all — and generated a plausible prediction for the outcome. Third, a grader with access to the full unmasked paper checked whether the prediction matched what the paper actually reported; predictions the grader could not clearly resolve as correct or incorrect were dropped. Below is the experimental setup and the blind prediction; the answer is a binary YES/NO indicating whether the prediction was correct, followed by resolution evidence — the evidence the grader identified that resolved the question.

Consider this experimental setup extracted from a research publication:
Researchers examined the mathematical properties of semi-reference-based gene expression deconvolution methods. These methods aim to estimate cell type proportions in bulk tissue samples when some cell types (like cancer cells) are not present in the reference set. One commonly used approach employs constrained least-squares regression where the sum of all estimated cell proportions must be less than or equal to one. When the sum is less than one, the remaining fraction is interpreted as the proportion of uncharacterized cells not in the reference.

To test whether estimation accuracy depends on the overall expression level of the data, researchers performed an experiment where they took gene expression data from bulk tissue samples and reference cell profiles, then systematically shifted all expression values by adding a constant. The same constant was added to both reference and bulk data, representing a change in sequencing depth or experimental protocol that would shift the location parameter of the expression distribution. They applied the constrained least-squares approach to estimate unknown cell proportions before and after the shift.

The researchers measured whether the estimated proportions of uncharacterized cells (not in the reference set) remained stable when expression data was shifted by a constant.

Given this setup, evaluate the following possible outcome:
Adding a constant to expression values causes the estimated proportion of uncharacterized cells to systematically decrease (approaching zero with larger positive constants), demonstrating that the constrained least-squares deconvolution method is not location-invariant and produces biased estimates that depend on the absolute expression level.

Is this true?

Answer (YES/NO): YES